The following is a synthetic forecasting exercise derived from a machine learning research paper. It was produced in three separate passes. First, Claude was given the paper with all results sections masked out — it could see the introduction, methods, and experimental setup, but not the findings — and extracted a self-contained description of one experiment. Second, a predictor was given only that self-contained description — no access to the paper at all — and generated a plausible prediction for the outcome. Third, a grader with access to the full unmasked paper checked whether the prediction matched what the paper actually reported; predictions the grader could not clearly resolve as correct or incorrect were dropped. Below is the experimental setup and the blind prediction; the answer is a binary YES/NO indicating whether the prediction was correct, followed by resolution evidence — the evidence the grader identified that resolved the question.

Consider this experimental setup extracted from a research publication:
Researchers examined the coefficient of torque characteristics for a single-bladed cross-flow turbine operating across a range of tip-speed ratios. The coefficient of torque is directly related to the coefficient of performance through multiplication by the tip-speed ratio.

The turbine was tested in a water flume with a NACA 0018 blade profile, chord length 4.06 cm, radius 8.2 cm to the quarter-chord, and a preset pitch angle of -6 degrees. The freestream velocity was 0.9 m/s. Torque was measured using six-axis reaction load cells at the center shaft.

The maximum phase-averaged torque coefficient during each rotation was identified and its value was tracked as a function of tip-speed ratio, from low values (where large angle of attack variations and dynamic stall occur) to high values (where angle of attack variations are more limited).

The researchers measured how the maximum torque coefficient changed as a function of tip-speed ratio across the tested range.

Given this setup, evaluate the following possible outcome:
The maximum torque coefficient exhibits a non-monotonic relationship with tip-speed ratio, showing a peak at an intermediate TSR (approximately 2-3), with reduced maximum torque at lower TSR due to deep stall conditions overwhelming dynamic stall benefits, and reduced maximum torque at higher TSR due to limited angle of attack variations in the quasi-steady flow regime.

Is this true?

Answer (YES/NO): NO